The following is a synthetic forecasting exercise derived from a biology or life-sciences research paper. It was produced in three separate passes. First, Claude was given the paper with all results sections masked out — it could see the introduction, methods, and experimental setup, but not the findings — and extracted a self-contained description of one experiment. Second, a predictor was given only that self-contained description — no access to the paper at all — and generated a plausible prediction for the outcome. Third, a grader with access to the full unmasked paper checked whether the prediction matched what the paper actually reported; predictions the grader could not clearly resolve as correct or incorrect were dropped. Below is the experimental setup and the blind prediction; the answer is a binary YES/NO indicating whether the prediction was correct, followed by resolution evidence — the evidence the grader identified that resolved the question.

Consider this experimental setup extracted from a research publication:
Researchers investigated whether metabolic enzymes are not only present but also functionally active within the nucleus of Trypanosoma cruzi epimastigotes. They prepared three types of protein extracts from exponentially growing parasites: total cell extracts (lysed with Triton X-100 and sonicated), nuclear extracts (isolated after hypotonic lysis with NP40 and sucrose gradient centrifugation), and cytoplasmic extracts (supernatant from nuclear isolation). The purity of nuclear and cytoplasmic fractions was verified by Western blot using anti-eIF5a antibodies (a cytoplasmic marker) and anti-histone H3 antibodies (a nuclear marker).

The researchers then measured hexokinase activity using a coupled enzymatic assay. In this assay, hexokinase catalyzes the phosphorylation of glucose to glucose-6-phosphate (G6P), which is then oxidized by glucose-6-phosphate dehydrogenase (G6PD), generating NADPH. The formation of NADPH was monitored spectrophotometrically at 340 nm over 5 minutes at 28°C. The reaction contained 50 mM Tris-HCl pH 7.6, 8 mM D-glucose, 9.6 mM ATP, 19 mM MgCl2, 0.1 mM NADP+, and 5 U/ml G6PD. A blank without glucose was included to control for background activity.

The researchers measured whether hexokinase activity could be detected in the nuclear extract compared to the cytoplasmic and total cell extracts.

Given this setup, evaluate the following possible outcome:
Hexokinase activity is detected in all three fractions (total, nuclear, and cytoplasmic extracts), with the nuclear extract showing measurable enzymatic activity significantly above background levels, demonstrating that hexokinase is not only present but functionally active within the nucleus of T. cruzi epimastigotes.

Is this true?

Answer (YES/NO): YES